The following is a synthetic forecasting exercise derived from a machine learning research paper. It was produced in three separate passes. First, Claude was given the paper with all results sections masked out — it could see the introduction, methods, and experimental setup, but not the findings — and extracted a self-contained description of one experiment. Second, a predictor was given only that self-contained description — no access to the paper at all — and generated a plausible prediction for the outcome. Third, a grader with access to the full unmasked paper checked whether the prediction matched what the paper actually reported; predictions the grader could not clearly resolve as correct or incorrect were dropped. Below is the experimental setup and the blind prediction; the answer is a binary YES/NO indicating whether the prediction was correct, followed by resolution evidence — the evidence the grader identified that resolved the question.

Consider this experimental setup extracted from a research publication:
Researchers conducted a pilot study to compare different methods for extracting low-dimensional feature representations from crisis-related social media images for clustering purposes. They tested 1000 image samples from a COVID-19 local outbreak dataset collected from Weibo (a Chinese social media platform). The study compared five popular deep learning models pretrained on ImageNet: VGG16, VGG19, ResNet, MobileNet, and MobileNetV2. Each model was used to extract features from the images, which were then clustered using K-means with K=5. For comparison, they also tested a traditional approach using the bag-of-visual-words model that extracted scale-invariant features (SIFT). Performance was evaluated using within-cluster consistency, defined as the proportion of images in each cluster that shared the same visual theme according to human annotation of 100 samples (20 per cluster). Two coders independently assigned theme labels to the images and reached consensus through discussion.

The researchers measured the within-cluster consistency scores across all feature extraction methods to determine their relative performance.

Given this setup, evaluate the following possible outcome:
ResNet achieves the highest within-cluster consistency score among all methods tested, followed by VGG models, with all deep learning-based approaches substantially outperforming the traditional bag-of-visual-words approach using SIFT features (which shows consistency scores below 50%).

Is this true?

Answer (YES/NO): NO